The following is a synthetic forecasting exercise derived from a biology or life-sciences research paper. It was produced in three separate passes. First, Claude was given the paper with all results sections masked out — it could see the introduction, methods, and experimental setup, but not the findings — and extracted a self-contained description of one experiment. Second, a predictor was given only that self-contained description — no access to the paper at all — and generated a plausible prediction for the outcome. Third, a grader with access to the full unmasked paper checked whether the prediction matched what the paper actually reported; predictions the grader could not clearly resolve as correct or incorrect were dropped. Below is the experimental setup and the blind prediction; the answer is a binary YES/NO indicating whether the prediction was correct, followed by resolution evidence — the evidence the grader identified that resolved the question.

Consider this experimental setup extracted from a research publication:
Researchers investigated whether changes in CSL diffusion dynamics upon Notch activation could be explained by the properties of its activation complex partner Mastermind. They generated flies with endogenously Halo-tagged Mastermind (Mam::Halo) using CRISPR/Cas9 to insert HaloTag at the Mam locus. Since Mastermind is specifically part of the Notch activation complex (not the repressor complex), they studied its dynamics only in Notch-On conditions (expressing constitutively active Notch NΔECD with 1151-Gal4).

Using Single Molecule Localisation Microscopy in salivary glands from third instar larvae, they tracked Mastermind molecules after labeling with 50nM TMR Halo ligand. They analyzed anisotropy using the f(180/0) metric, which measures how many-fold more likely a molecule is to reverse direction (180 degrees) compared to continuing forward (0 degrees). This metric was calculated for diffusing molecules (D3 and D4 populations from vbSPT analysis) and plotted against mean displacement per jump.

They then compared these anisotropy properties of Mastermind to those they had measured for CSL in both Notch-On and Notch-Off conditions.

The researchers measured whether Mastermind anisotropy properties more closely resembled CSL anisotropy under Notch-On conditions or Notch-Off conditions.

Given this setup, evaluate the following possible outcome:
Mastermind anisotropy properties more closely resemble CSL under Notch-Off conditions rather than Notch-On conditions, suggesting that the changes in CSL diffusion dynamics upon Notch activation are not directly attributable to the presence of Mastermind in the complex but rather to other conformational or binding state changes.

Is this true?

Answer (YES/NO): NO